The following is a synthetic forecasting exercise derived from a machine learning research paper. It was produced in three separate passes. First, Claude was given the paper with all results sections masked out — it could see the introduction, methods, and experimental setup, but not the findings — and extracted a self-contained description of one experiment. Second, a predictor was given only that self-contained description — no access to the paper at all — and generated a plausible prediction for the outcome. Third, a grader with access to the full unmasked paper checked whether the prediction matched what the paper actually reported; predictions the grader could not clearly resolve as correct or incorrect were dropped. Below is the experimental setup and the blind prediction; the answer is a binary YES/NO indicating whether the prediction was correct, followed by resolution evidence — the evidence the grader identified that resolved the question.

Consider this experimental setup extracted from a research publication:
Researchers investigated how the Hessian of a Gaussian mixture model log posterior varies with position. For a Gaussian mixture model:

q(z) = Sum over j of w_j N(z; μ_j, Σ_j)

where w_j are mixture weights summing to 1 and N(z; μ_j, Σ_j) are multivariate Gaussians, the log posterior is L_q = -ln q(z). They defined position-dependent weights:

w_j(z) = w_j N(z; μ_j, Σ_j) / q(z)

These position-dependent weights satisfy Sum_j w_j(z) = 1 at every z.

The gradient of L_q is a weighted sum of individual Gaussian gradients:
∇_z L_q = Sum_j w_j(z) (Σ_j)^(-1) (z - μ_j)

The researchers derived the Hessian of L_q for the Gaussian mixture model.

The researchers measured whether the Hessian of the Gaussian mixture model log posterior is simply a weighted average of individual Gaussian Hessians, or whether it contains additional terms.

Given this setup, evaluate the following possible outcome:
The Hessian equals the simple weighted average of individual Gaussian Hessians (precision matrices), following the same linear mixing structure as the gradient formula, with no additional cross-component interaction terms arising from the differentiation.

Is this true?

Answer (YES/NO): NO